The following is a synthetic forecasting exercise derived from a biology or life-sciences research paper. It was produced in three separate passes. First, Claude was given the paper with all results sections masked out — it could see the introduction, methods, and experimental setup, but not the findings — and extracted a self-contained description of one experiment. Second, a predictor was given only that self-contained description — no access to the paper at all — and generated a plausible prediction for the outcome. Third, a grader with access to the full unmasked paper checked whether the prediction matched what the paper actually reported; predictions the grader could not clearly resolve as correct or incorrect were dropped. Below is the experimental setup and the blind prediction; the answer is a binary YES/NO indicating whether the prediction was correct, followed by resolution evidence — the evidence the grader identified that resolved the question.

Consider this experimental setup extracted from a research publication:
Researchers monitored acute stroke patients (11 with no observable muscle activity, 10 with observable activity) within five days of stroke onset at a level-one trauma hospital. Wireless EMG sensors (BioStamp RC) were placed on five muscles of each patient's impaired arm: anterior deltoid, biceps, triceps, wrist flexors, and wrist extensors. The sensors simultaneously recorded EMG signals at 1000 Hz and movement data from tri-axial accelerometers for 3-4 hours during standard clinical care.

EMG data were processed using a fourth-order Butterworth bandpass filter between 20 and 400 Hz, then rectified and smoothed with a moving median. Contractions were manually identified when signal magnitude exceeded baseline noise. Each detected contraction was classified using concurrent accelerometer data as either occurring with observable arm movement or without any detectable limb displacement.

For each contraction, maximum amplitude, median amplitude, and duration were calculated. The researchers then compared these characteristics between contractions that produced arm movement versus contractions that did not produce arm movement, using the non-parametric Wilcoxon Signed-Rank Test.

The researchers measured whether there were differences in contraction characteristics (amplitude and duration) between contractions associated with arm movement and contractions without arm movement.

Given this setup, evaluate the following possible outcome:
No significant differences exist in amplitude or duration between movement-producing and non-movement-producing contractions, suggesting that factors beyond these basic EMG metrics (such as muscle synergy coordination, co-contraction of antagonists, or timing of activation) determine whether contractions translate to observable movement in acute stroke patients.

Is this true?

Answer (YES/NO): YES